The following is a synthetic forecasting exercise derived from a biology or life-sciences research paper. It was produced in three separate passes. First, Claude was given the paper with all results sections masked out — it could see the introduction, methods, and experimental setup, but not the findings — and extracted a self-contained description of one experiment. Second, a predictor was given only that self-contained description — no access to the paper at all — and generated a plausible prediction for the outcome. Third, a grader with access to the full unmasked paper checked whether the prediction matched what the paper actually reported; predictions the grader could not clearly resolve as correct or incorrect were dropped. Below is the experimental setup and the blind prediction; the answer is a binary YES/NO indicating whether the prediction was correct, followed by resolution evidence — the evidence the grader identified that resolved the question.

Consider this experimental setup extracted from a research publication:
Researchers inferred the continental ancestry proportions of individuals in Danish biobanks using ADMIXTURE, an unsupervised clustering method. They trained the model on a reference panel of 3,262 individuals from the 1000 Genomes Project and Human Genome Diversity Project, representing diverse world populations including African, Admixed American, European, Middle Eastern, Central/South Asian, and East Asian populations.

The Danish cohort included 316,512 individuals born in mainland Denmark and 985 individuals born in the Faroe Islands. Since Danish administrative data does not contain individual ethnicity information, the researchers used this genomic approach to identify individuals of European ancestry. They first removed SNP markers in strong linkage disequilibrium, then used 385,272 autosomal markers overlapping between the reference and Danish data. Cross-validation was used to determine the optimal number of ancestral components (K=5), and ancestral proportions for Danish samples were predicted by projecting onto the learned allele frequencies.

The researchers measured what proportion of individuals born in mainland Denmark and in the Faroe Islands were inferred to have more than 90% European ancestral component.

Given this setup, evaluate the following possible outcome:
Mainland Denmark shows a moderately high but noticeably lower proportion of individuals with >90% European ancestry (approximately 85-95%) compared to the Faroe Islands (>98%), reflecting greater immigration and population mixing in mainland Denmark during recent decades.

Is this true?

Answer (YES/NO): NO